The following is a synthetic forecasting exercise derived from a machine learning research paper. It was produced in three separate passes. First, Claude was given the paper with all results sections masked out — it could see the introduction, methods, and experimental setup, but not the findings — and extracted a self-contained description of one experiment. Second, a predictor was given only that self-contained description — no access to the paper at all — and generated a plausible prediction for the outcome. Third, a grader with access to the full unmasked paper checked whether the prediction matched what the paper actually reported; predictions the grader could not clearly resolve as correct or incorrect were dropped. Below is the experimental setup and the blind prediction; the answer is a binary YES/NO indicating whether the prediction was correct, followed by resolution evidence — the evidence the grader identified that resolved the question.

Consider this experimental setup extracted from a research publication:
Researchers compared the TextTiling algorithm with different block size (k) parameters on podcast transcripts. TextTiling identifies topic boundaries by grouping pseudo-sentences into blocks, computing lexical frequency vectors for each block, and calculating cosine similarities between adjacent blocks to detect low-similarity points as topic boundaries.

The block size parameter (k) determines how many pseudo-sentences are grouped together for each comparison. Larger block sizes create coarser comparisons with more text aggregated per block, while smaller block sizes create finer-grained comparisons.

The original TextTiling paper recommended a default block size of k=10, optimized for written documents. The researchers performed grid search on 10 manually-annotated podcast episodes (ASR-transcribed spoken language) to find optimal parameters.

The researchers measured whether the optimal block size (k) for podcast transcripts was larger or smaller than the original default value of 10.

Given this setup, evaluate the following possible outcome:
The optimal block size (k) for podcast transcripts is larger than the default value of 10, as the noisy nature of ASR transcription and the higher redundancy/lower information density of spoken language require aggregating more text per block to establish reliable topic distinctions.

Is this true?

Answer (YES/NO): NO